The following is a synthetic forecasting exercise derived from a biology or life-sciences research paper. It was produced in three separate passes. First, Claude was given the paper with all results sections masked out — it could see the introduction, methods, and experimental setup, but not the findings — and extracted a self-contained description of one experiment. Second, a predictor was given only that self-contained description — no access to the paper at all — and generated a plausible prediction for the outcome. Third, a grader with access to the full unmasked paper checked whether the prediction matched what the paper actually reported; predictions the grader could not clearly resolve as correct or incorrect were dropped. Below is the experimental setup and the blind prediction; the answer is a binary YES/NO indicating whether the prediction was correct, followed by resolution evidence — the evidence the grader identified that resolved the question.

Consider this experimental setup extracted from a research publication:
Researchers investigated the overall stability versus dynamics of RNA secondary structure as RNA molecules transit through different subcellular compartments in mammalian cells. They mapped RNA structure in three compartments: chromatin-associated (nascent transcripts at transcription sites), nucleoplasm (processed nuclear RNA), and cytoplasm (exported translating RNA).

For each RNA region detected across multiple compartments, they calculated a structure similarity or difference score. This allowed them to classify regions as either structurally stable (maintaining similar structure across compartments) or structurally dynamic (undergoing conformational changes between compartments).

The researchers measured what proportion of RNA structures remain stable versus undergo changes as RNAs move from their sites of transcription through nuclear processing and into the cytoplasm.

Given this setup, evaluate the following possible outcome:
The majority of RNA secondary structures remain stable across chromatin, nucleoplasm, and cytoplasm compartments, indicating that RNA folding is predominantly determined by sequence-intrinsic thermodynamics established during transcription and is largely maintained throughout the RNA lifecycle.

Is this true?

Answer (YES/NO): NO